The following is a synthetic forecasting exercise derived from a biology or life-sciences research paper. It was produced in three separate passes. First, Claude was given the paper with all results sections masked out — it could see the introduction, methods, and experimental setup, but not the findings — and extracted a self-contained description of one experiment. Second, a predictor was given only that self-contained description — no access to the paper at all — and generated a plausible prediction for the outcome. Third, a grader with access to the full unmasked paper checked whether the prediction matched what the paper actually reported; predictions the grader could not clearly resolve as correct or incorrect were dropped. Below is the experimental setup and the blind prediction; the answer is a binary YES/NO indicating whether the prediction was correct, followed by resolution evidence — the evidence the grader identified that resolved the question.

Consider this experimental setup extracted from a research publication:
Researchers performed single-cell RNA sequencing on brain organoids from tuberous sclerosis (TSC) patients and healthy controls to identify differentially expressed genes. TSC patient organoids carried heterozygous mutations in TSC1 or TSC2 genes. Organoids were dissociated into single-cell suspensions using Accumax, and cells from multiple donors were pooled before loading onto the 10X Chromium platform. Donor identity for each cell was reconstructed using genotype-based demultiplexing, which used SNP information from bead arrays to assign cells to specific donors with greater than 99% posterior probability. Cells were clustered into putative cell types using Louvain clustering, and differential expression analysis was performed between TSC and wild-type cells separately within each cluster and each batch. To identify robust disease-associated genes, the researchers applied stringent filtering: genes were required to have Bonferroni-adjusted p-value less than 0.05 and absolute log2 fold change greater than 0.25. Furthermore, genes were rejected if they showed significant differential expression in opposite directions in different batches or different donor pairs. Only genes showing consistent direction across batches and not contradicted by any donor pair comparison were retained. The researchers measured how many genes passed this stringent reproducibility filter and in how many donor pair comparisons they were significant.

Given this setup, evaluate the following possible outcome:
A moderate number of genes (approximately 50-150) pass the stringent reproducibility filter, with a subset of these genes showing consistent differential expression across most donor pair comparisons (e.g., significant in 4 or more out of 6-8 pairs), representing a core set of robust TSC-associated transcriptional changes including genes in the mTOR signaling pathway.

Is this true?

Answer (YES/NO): NO